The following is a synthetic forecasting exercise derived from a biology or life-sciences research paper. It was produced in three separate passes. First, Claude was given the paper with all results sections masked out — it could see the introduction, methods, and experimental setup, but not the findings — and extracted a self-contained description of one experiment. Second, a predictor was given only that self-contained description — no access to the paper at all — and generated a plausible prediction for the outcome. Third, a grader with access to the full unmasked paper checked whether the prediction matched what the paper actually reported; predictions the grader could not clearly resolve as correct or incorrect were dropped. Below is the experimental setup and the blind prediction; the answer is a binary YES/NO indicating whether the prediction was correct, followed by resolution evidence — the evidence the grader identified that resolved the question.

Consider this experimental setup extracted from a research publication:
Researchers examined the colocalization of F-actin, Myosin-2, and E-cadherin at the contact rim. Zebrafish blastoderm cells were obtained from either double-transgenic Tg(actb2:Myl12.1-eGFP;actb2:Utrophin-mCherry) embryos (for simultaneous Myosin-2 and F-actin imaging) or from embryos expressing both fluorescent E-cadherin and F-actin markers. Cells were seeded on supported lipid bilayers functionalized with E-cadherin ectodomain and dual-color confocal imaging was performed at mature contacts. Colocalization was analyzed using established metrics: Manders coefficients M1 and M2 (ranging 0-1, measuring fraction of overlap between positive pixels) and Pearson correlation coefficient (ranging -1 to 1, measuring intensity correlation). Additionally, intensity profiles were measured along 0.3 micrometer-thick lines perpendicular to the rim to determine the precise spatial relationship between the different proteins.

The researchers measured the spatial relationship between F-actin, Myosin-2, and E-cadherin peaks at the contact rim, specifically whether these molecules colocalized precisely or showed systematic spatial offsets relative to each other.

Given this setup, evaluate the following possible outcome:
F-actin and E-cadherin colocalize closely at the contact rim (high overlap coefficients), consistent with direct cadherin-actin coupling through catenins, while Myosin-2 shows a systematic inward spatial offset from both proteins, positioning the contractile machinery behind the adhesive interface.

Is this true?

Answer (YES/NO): NO